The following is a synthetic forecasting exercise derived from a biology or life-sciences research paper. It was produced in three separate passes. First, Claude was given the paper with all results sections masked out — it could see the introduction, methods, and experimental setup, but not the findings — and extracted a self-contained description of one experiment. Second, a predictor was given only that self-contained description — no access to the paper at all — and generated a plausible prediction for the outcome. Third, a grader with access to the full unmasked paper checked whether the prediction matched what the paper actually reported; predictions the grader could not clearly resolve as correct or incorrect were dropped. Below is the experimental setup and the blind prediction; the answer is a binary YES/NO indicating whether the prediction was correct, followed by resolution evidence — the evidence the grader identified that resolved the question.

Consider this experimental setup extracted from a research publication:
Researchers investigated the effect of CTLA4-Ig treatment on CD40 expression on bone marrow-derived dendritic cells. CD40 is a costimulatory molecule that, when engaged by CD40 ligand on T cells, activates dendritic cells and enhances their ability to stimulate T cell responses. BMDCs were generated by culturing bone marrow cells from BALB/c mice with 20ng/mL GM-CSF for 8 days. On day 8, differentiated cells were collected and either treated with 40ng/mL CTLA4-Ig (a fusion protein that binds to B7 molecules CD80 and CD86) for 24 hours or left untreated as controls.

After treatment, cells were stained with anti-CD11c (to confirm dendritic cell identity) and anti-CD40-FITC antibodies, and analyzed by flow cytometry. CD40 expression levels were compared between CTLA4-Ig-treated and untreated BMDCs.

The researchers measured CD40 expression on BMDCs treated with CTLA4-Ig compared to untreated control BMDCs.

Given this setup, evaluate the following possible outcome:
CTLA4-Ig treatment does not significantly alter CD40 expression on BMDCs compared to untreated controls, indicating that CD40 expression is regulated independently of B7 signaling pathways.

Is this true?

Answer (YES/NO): YES